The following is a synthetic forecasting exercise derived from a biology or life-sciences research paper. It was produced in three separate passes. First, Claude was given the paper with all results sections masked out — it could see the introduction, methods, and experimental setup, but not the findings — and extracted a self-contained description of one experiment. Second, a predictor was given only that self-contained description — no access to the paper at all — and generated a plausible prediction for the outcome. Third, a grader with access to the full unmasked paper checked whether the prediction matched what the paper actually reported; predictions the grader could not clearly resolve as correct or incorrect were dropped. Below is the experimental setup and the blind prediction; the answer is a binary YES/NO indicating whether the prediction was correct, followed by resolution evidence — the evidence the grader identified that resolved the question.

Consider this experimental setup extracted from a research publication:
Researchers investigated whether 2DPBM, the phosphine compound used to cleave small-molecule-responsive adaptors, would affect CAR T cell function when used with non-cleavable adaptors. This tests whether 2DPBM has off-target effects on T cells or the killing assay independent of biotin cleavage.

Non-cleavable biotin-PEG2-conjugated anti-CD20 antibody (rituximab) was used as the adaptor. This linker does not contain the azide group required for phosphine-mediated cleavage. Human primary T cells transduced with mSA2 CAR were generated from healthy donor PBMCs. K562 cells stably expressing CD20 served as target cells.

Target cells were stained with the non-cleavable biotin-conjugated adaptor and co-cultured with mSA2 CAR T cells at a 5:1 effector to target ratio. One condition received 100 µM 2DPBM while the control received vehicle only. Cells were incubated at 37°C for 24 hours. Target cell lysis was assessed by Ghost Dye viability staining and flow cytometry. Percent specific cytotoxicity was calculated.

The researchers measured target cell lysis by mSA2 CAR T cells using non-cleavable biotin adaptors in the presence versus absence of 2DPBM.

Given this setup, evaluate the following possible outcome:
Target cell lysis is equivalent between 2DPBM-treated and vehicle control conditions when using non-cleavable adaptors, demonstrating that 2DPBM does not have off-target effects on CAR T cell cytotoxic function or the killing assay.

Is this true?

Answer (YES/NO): YES